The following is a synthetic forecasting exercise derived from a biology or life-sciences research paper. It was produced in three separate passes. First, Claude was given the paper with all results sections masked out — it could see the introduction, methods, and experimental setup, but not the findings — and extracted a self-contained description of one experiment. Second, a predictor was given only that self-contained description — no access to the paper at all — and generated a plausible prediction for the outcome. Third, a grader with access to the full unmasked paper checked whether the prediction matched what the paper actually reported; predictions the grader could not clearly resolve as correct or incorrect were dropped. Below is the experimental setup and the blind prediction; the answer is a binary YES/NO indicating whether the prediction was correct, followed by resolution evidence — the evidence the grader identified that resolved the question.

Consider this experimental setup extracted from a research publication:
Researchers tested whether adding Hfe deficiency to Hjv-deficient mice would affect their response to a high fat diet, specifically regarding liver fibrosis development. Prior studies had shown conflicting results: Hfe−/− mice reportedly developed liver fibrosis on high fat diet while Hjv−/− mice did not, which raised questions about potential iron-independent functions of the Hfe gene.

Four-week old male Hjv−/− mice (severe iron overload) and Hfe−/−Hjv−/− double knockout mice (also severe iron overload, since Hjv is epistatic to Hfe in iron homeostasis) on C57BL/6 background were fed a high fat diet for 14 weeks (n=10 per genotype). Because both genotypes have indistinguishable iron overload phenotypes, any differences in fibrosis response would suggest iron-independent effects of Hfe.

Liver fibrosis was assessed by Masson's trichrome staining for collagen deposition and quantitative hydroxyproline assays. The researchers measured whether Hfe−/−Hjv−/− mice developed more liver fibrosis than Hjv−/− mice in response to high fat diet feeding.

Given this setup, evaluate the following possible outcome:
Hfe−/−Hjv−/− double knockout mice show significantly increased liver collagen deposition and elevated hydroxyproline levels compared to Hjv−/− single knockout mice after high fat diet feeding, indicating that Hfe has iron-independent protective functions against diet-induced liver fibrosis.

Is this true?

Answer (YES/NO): NO